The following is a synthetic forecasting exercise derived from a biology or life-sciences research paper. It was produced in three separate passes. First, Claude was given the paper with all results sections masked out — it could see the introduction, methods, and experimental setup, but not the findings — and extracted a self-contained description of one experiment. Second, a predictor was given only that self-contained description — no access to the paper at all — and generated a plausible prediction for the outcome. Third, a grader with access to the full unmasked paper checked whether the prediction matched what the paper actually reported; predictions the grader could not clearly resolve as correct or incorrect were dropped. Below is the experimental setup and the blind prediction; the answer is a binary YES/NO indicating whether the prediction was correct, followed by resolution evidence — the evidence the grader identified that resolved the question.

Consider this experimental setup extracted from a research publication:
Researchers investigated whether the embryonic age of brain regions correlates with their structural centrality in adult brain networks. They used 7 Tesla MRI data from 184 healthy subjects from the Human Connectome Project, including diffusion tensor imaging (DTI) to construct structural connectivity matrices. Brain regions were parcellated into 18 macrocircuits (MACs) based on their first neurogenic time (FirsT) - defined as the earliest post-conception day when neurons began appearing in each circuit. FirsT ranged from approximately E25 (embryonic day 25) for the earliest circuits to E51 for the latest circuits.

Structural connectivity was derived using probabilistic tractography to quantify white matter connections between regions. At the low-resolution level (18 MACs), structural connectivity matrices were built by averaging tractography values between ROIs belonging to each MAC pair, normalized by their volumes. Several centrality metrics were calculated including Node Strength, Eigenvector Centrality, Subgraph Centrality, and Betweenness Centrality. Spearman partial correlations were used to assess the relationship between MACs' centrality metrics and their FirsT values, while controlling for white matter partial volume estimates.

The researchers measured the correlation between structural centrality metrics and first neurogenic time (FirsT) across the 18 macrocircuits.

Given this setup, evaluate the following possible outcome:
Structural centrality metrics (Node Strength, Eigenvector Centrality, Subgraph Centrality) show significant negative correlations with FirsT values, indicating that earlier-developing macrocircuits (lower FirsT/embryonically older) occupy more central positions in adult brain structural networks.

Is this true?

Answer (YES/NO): YES